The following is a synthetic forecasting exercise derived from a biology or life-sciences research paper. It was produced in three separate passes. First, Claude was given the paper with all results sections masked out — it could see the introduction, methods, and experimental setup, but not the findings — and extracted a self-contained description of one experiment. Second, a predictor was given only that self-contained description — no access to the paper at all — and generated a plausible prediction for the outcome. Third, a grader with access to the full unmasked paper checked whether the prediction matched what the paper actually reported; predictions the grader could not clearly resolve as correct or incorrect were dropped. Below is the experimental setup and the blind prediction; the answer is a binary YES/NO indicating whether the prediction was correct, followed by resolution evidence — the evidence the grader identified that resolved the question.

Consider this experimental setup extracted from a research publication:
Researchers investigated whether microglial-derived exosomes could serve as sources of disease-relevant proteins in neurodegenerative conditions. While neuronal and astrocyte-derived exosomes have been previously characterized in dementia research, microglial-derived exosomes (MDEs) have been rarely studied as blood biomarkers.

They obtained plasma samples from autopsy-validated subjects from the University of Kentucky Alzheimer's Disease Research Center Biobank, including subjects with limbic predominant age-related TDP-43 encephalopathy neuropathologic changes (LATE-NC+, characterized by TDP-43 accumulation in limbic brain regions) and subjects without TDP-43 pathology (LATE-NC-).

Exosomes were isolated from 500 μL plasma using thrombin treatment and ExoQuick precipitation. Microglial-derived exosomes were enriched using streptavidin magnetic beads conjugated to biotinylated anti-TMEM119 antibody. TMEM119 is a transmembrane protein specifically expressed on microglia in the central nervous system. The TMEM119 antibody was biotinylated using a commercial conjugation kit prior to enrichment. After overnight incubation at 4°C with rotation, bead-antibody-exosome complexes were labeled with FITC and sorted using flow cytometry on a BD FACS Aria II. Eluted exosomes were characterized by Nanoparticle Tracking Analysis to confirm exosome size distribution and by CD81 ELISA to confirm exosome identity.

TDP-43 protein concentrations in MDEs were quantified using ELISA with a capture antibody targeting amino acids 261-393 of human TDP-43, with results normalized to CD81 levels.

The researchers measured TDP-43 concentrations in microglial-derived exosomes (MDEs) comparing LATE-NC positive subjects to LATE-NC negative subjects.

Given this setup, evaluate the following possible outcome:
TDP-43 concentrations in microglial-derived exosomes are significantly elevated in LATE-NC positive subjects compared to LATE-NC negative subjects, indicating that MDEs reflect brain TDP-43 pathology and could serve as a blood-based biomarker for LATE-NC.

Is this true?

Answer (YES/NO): NO